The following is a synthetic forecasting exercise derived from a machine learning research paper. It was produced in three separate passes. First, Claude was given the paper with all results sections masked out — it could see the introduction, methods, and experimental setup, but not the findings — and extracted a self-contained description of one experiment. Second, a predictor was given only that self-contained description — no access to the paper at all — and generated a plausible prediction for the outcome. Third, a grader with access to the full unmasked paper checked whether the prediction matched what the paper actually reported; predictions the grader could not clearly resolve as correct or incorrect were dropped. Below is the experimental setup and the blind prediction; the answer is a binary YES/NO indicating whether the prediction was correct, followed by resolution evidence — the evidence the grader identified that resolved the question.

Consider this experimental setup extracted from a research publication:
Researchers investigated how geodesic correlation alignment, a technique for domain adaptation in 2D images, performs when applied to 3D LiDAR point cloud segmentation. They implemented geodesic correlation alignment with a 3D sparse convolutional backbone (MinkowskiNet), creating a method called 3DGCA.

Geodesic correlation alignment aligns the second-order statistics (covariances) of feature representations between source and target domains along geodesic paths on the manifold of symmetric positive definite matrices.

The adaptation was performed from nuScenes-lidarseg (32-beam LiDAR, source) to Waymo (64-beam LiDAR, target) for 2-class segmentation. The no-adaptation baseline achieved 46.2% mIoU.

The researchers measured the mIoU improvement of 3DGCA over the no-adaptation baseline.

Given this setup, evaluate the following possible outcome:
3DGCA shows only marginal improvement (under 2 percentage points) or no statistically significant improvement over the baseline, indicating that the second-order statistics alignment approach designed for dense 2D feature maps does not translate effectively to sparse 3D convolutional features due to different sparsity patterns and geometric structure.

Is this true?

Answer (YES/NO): NO